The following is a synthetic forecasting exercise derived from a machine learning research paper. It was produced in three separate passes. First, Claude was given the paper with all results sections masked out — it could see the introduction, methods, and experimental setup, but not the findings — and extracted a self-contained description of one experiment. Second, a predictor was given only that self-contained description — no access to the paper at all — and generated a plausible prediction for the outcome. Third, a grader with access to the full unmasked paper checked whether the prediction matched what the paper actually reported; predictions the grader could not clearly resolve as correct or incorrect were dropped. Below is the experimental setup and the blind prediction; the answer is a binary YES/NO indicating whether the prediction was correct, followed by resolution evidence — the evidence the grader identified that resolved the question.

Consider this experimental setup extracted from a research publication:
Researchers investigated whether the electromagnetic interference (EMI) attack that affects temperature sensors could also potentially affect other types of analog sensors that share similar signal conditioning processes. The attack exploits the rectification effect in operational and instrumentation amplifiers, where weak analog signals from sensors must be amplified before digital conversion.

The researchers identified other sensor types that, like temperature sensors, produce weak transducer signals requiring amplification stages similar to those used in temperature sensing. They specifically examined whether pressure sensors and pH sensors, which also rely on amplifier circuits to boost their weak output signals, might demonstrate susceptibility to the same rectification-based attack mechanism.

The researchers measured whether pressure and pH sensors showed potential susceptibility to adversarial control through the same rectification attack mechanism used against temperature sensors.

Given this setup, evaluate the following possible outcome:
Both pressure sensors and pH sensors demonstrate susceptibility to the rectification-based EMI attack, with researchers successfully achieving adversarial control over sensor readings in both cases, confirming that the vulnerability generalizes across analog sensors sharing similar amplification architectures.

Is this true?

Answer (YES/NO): YES